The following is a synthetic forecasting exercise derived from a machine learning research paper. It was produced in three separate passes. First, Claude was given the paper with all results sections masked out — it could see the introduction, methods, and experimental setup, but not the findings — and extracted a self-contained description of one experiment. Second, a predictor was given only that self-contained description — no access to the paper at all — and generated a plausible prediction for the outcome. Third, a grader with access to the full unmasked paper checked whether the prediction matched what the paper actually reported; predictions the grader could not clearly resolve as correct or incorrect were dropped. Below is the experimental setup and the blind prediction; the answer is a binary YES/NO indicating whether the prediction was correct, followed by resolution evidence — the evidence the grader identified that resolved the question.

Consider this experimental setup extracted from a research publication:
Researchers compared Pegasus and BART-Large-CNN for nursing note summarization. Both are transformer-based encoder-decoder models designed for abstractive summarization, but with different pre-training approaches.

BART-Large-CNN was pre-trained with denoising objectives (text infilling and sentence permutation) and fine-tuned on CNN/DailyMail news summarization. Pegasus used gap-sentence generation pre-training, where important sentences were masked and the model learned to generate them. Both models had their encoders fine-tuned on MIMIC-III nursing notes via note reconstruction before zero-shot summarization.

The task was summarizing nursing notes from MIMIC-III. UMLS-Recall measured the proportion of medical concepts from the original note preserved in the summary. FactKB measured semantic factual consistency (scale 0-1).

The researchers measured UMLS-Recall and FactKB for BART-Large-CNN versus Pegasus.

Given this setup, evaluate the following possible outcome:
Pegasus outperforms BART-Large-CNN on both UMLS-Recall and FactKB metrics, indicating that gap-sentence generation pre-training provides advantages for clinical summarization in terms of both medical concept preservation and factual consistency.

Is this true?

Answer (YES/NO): NO